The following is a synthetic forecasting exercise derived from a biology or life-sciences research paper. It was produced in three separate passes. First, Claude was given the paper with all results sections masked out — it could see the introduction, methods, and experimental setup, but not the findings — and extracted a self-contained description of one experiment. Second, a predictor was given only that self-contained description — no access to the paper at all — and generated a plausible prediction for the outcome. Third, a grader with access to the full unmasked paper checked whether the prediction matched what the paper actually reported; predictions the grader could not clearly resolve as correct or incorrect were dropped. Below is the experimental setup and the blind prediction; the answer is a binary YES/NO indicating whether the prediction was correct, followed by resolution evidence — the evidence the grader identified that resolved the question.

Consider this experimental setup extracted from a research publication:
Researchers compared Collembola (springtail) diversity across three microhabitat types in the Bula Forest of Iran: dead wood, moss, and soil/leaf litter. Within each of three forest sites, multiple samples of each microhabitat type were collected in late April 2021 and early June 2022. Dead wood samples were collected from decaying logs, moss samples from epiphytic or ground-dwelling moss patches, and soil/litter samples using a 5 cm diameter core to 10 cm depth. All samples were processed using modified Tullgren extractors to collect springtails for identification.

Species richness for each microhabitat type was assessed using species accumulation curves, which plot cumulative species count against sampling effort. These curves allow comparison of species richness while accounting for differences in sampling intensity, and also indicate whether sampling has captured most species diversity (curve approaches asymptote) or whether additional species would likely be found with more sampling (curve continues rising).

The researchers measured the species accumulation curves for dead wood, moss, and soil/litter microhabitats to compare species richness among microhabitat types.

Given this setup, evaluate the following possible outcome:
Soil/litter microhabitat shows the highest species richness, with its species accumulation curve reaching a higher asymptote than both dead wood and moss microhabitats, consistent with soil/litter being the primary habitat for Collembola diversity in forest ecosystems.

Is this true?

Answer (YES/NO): NO